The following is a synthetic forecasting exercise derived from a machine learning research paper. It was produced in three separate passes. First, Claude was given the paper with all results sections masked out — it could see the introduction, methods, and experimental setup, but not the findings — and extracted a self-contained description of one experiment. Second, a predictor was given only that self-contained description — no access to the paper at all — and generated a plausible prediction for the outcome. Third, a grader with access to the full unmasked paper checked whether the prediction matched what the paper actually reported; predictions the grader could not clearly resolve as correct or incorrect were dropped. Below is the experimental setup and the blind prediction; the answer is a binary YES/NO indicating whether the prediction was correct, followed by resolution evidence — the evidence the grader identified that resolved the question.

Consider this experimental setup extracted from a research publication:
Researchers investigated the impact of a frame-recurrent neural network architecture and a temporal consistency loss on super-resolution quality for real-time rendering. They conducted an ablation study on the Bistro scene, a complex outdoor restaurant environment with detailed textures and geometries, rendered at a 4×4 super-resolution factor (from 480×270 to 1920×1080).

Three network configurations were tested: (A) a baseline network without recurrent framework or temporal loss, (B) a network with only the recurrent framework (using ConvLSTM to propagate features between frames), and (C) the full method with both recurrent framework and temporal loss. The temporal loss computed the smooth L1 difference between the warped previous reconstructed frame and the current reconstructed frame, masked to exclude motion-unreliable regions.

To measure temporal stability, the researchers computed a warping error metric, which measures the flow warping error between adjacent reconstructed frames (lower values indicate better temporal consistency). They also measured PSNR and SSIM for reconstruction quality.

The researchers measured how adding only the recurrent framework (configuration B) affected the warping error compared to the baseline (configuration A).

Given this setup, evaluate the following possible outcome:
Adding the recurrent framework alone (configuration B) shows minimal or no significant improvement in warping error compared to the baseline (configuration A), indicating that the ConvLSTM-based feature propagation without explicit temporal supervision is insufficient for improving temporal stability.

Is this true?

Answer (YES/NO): NO